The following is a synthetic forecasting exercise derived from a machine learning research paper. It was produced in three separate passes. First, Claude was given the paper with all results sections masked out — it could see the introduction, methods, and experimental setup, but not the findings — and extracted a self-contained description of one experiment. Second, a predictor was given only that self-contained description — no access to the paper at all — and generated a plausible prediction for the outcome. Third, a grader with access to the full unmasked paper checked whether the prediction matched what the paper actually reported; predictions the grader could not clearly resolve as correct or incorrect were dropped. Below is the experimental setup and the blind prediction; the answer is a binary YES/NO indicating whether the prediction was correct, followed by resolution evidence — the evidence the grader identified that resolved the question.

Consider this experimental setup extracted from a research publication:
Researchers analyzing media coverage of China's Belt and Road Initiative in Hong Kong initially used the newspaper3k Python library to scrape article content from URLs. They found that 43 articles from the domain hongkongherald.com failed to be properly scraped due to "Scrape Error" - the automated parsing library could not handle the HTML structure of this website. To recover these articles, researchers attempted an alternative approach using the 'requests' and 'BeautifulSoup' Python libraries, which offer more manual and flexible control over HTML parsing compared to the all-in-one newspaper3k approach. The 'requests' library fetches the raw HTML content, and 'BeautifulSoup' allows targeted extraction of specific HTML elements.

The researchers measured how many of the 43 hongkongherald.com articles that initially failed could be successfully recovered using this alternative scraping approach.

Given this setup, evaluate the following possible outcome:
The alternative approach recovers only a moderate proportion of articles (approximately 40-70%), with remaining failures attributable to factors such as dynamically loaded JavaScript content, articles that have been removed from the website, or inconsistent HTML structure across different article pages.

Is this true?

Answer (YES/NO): NO